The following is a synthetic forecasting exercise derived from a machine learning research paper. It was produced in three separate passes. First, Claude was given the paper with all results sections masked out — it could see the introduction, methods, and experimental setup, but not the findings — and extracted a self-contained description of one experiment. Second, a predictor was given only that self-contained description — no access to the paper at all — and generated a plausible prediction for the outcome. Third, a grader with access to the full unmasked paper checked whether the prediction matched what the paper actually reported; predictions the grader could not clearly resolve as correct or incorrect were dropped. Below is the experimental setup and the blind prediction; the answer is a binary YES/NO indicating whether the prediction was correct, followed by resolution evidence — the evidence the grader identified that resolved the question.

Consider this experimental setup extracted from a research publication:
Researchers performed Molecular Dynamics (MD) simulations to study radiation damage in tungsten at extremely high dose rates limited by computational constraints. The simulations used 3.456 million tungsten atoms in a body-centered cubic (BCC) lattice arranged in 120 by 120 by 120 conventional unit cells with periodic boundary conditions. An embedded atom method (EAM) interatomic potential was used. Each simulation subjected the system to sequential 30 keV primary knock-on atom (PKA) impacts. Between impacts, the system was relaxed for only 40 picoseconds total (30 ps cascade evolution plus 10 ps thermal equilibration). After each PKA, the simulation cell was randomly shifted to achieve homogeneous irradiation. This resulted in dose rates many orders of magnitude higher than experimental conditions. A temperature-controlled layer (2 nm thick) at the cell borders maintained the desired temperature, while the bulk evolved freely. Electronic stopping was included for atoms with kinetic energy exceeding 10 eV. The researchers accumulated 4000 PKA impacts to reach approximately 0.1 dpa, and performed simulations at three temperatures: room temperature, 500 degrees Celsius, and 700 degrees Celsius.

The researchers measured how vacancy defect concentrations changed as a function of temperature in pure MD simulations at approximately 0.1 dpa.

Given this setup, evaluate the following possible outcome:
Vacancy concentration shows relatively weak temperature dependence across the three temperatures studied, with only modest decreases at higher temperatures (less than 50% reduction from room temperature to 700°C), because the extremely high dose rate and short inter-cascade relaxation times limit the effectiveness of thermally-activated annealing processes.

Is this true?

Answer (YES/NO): NO